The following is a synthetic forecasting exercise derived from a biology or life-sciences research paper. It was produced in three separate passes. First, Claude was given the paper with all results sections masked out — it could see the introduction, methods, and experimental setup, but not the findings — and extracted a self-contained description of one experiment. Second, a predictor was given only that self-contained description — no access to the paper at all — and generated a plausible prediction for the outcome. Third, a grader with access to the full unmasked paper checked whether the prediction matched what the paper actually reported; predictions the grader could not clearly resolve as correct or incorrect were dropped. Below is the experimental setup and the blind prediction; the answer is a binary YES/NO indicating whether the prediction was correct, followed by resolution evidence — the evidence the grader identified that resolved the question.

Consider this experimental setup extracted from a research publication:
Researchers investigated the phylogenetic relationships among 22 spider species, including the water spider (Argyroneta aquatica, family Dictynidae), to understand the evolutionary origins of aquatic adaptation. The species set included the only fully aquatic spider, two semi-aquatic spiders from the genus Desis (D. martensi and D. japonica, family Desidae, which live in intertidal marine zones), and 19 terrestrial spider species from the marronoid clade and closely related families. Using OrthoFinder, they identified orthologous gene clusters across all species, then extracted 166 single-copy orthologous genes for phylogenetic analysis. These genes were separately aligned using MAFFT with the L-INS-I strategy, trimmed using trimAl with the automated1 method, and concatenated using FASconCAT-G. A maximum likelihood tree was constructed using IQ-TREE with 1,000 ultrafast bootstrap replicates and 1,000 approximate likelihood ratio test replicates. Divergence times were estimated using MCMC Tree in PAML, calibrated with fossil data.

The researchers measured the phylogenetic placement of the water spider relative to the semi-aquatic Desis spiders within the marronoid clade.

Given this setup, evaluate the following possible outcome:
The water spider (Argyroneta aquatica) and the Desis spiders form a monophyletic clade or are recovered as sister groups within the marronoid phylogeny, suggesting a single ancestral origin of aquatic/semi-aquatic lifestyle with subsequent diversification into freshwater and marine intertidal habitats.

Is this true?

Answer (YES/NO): NO